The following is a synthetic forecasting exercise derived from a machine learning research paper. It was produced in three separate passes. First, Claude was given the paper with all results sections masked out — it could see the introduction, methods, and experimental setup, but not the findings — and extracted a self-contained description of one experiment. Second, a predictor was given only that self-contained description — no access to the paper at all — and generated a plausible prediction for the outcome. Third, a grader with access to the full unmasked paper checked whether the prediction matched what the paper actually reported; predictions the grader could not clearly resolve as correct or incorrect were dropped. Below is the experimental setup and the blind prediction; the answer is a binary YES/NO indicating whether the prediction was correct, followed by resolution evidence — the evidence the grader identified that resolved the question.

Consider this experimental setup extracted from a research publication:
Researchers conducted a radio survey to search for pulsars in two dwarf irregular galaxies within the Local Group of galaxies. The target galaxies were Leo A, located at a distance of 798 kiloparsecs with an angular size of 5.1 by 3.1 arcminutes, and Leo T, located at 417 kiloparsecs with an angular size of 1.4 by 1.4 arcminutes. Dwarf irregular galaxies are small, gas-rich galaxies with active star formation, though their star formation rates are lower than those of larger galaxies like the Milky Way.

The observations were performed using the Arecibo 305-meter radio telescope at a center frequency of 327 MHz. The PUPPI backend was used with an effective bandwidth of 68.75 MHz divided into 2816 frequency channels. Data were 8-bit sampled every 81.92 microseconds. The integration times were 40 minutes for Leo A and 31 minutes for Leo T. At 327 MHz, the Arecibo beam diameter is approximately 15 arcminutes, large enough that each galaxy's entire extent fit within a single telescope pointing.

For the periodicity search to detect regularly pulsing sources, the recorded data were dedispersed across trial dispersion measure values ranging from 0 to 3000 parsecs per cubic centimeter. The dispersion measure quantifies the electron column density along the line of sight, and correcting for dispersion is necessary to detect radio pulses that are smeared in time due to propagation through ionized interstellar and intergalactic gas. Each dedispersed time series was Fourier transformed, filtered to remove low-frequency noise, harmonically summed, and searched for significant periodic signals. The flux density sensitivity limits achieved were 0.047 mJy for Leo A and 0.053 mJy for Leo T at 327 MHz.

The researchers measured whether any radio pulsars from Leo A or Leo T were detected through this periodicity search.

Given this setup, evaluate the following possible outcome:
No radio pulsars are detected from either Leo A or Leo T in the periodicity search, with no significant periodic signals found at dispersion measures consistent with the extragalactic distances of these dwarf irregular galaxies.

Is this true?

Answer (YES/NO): YES